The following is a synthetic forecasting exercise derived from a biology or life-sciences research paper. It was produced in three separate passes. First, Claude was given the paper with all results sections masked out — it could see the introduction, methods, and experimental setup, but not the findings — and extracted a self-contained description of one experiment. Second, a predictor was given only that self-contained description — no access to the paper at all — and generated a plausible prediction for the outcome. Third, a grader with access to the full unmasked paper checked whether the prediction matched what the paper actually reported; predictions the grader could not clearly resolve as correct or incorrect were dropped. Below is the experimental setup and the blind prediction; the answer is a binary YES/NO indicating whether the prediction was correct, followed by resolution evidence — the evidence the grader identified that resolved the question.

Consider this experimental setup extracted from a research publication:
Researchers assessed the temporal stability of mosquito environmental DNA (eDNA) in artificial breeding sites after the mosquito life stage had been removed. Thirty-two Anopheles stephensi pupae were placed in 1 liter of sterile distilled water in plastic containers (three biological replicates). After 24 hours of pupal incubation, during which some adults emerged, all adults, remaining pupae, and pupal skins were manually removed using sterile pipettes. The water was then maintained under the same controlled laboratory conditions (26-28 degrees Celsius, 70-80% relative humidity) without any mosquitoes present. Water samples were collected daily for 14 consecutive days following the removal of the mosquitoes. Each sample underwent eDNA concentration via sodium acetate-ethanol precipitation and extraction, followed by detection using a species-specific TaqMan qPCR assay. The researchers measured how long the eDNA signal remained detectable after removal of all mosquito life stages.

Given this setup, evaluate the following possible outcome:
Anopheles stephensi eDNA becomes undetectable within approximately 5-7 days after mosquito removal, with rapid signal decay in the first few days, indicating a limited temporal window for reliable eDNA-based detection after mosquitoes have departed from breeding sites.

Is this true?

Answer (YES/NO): NO